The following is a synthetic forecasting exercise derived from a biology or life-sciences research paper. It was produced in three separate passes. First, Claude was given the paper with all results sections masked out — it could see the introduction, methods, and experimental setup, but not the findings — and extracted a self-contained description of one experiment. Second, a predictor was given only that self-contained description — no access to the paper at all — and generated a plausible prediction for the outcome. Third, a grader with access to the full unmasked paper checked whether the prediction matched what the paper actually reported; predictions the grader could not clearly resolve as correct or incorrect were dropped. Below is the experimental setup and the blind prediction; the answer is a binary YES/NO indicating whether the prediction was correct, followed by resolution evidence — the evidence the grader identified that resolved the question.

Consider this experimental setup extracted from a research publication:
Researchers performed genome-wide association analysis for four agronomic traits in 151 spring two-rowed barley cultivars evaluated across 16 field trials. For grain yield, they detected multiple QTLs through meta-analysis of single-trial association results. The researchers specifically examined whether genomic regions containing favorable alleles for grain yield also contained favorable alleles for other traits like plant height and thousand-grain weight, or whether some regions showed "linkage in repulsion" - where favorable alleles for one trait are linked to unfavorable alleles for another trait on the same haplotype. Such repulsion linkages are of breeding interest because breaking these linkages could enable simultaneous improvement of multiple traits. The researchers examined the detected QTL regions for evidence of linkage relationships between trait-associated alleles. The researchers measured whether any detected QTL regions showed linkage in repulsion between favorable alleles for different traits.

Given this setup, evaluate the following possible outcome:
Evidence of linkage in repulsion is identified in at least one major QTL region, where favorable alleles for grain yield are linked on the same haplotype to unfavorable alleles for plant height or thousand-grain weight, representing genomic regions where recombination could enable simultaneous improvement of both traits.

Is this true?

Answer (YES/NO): NO